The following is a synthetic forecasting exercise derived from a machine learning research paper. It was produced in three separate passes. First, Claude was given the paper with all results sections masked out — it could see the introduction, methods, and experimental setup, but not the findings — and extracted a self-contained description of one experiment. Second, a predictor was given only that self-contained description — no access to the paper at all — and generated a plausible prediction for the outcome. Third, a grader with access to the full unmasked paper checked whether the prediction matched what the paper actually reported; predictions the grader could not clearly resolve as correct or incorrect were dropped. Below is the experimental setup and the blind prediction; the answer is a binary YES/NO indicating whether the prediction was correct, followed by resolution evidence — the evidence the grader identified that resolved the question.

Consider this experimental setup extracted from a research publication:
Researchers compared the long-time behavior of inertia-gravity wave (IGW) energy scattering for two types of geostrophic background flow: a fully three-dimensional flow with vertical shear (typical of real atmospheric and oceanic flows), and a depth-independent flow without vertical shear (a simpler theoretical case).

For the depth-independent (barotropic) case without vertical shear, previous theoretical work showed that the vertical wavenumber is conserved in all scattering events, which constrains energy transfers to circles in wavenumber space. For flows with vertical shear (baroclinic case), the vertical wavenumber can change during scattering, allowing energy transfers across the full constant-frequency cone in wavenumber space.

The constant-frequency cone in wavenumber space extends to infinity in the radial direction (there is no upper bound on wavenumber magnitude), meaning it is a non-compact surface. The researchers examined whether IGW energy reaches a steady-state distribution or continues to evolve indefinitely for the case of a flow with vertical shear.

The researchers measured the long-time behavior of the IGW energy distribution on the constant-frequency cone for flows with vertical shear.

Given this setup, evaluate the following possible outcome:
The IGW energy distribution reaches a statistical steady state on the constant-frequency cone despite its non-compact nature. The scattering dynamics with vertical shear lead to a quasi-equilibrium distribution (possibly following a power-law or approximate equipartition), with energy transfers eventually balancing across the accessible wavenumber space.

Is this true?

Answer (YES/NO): NO